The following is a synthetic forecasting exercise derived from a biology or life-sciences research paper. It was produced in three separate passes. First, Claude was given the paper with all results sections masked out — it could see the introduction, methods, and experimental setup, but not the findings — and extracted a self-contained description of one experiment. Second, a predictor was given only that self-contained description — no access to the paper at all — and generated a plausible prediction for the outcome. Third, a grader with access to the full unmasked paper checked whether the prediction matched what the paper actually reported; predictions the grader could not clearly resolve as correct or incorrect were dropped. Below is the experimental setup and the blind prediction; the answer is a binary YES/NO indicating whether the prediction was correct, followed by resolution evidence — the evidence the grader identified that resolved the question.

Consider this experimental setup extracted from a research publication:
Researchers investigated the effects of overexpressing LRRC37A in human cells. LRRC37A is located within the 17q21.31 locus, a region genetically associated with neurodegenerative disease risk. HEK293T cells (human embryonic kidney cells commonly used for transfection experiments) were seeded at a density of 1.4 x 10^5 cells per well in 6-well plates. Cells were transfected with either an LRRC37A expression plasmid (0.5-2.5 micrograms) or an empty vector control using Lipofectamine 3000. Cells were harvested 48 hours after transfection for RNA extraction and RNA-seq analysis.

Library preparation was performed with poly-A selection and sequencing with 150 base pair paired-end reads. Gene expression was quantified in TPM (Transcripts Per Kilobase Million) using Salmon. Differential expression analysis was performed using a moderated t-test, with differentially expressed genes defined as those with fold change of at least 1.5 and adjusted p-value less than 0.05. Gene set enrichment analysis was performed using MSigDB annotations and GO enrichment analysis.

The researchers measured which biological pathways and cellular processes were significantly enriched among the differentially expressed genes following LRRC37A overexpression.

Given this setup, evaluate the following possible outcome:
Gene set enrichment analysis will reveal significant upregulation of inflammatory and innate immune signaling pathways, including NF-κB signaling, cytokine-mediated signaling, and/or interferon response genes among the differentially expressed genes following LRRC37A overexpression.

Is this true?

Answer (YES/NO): NO